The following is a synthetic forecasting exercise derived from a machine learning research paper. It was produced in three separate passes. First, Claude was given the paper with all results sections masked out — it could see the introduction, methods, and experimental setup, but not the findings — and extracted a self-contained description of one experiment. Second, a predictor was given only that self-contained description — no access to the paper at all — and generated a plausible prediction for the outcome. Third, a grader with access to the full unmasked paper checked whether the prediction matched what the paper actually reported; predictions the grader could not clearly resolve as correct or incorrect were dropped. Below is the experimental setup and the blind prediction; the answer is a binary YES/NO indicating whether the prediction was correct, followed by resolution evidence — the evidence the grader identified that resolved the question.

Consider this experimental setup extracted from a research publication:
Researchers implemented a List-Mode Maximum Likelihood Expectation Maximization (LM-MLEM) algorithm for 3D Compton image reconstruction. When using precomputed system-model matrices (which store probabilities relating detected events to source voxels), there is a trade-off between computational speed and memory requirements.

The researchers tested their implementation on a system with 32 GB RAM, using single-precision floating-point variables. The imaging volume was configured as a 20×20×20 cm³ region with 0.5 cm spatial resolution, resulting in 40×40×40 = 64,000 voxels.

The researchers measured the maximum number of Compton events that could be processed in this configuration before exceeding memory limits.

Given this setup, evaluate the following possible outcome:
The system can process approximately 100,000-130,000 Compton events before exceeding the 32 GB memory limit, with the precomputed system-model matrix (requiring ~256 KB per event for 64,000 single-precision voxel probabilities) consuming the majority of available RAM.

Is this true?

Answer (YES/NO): NO